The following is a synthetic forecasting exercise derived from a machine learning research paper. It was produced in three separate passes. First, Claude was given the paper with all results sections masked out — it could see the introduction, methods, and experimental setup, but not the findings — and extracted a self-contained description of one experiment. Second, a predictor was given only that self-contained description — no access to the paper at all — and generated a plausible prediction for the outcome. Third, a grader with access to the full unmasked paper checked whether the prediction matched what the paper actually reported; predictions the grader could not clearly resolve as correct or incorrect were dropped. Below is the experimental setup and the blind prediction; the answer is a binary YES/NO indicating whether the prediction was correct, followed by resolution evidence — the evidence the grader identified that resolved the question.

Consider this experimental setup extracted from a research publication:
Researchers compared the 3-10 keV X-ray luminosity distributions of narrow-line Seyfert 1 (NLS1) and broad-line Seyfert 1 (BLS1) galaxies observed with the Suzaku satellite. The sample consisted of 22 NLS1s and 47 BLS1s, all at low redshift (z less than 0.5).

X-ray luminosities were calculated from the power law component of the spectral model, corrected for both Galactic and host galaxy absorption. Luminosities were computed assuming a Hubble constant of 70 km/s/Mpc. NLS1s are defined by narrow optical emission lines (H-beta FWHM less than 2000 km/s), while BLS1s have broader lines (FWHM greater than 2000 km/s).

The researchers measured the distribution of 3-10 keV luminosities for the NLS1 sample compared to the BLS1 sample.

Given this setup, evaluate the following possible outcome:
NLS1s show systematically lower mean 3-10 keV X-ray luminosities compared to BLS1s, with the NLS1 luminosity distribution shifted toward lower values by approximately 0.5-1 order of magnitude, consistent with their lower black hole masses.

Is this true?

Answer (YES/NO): NO